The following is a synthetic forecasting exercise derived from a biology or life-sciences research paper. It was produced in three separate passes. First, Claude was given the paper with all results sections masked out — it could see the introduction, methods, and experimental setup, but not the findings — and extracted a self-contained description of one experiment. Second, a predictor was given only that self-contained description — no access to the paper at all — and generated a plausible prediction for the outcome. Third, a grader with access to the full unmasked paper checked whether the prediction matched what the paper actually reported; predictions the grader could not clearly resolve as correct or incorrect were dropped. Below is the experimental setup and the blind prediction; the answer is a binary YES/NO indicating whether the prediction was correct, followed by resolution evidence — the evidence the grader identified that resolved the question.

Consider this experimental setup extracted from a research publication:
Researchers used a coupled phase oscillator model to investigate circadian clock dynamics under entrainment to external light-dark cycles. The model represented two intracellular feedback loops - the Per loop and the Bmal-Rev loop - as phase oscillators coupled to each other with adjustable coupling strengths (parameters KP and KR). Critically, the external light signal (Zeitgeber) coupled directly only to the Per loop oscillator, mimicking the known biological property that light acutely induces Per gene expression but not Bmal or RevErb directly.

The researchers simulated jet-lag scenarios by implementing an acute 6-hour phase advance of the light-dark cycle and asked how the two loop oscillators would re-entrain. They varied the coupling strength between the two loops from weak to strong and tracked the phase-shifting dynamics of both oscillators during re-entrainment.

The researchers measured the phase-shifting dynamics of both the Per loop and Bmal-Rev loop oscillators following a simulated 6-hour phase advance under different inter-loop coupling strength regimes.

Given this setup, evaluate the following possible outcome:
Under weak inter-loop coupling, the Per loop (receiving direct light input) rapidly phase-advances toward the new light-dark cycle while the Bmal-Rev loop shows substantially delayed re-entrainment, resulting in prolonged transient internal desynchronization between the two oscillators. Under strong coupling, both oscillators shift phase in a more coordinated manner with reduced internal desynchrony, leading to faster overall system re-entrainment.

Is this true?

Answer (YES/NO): YES